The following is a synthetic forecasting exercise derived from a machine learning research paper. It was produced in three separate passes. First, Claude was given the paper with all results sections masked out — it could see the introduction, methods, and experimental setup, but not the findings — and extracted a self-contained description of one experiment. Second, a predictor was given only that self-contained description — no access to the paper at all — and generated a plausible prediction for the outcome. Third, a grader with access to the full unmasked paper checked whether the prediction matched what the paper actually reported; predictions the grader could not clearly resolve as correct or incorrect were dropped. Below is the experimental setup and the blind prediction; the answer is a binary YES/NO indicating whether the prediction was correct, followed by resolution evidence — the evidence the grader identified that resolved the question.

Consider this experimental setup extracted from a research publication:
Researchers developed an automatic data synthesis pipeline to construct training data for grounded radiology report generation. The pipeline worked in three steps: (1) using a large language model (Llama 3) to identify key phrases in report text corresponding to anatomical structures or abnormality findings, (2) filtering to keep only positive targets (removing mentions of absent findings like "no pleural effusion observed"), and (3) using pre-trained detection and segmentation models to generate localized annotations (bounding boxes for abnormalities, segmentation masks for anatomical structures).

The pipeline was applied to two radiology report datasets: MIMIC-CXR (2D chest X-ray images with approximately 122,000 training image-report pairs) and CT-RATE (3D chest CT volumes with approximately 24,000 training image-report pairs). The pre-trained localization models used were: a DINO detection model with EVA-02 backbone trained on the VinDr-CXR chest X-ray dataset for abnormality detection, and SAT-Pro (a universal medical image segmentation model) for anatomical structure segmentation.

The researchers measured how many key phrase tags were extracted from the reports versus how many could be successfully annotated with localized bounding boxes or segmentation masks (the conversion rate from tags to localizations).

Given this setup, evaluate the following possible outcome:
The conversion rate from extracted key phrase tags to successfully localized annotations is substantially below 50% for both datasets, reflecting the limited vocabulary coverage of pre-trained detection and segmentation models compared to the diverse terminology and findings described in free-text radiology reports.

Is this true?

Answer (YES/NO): YES